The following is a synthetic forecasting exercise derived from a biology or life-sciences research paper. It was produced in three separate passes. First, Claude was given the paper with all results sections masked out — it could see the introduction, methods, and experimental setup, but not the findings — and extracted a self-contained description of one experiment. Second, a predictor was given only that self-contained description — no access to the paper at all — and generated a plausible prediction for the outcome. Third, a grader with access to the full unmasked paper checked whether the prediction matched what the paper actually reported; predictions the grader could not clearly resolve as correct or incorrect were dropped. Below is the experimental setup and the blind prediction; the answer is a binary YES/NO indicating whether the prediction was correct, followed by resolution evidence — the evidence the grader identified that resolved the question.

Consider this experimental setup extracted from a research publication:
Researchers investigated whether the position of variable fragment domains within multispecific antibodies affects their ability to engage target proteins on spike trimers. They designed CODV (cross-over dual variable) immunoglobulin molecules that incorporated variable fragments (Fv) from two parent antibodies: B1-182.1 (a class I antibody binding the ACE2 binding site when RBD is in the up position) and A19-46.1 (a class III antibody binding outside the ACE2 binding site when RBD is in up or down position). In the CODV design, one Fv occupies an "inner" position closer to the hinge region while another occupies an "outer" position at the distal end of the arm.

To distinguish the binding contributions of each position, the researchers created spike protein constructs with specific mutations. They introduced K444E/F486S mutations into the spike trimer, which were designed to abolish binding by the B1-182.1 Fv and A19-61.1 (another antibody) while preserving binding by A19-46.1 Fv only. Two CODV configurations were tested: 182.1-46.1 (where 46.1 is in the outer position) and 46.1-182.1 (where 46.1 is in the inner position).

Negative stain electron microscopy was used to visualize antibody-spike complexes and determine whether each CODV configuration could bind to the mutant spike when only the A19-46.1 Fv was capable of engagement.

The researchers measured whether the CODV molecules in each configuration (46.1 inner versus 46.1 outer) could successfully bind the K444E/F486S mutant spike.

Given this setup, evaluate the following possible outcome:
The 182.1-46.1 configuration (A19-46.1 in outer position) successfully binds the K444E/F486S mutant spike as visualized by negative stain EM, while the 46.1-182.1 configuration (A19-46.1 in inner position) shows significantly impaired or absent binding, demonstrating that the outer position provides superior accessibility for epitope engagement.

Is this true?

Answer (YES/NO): NO